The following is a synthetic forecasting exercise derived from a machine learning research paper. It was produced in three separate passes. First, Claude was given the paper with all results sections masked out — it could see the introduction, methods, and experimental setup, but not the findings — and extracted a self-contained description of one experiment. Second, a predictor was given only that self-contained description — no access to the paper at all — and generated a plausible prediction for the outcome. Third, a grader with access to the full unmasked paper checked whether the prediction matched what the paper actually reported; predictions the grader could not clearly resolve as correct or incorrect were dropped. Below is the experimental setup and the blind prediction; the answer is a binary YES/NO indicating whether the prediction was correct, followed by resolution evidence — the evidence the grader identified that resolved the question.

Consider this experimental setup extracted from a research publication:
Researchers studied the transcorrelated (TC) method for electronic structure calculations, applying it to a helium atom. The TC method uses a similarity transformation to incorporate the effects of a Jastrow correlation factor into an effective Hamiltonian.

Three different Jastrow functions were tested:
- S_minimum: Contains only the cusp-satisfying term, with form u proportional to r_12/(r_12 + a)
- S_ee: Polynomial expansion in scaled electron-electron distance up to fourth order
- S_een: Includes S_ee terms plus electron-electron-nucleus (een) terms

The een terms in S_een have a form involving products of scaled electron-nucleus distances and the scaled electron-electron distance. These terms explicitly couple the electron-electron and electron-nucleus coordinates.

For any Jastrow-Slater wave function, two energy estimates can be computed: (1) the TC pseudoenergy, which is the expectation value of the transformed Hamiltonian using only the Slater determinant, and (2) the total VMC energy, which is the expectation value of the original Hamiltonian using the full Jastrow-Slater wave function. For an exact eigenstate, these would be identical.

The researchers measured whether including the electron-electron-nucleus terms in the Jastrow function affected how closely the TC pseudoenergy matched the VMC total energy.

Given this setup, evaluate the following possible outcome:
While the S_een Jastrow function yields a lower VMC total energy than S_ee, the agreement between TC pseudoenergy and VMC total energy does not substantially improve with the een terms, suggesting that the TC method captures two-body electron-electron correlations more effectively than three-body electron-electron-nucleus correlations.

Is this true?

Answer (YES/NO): NO